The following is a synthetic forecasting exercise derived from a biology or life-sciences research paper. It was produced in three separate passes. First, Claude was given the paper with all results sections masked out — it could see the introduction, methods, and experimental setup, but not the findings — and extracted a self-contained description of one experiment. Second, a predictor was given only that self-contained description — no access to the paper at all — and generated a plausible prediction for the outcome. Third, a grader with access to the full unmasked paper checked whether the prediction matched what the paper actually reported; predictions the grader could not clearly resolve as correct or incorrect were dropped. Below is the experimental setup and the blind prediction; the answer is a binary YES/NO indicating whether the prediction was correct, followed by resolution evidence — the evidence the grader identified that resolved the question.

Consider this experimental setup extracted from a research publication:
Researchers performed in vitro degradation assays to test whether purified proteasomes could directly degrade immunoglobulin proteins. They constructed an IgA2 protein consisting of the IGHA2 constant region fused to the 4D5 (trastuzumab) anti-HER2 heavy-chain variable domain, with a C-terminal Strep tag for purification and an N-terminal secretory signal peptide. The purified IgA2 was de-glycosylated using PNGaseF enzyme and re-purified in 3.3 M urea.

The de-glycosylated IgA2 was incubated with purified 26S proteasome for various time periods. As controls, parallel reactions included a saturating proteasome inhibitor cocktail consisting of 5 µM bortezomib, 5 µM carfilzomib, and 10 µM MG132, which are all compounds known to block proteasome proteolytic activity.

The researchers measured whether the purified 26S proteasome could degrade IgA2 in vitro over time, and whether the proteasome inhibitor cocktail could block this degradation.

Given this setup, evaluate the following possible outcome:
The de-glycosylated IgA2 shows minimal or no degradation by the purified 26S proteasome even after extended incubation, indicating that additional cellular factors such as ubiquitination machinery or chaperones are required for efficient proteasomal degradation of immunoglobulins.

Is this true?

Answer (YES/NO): NO